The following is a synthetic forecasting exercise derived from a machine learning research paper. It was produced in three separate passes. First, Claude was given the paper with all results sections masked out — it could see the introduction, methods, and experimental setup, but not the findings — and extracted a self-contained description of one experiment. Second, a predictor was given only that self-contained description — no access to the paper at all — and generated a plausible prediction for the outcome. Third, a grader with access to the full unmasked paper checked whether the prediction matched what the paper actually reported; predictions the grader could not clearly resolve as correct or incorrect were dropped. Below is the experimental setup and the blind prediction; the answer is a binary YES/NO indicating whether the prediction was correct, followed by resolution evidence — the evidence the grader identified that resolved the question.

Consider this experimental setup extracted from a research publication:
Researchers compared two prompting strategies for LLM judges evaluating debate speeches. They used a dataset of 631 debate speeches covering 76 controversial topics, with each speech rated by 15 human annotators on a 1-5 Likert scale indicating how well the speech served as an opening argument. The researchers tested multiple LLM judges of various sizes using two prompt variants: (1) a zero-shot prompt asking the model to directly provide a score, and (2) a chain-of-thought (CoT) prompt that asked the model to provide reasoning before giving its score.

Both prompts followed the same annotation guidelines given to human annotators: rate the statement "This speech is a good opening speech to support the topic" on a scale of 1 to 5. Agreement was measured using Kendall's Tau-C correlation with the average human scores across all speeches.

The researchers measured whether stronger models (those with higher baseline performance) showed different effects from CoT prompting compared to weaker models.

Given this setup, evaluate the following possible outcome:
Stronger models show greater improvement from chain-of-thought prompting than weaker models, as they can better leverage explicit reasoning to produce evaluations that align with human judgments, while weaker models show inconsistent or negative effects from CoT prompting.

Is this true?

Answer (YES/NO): YES